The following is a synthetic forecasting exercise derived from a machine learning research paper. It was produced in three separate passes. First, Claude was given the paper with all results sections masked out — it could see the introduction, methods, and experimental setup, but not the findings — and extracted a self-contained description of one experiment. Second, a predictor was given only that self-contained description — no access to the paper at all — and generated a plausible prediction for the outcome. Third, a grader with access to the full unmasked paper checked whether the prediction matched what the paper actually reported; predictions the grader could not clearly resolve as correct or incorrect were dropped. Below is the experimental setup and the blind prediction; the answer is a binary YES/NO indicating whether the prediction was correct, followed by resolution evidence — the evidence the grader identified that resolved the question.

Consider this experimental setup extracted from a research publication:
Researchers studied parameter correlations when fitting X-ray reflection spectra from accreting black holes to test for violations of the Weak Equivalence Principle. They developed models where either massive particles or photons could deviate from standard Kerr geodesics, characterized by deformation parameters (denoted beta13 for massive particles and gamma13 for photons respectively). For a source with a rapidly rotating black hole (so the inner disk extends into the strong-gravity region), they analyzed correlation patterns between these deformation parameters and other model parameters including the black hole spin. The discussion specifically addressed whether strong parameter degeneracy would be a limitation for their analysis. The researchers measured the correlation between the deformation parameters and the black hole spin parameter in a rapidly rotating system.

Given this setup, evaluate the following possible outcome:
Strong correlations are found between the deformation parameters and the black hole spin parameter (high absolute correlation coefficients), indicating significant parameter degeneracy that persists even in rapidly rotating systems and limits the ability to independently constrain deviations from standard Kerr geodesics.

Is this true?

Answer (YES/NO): NO